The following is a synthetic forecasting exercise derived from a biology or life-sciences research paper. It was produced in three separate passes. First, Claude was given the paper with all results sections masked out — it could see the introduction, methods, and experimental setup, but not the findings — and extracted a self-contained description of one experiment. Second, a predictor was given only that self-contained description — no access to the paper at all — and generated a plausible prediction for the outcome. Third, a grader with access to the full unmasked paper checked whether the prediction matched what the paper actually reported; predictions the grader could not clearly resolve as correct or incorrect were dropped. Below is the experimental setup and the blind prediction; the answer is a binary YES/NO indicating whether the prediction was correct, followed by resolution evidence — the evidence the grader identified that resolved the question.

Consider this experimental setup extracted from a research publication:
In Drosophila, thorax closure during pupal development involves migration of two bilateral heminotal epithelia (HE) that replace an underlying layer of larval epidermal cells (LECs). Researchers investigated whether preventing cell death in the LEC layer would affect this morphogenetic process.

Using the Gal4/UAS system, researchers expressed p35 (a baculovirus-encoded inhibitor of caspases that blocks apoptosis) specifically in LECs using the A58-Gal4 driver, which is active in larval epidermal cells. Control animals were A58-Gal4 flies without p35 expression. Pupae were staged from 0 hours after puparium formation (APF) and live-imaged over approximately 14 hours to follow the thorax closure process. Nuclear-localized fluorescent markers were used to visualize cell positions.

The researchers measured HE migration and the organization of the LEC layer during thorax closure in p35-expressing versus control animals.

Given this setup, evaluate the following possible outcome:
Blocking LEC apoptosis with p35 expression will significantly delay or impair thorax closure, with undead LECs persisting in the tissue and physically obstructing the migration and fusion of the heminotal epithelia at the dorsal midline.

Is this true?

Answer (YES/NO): YES